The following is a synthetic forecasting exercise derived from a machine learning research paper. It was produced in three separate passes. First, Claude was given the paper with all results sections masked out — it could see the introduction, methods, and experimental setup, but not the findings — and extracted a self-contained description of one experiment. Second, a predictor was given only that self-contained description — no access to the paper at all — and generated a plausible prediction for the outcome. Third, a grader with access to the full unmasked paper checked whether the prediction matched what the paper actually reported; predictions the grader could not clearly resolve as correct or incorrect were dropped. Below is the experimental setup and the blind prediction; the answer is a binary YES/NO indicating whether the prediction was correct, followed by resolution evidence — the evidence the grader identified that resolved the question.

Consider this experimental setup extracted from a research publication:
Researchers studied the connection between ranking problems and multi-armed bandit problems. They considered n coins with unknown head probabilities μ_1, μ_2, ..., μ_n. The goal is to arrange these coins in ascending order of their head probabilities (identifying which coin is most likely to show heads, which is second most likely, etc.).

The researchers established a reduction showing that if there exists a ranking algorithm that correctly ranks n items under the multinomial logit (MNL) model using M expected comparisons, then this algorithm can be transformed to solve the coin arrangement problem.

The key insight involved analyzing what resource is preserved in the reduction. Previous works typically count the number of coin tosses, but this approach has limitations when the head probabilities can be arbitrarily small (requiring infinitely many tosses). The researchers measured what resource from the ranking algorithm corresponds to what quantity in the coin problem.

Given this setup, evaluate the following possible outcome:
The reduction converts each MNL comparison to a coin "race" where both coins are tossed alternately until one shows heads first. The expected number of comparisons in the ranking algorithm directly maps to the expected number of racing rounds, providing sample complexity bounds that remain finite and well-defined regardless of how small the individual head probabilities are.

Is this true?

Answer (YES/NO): NO